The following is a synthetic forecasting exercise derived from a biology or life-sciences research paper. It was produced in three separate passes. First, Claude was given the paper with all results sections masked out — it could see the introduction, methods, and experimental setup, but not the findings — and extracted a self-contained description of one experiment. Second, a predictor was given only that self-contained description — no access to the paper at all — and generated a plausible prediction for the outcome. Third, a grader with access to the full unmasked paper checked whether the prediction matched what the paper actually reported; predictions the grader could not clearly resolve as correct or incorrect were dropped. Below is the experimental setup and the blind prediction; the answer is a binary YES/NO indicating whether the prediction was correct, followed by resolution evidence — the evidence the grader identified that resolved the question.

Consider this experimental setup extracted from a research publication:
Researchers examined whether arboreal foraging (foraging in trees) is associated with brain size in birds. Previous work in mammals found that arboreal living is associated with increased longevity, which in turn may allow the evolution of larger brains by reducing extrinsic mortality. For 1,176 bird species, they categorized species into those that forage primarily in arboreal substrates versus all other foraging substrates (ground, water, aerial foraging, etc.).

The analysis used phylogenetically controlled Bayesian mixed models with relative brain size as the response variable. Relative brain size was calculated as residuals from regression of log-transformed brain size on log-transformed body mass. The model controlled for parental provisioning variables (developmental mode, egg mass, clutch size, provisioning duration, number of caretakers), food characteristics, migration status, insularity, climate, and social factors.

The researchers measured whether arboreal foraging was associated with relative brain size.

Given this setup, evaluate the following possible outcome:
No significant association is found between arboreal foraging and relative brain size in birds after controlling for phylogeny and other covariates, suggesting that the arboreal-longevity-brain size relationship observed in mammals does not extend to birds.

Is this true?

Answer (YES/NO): NO